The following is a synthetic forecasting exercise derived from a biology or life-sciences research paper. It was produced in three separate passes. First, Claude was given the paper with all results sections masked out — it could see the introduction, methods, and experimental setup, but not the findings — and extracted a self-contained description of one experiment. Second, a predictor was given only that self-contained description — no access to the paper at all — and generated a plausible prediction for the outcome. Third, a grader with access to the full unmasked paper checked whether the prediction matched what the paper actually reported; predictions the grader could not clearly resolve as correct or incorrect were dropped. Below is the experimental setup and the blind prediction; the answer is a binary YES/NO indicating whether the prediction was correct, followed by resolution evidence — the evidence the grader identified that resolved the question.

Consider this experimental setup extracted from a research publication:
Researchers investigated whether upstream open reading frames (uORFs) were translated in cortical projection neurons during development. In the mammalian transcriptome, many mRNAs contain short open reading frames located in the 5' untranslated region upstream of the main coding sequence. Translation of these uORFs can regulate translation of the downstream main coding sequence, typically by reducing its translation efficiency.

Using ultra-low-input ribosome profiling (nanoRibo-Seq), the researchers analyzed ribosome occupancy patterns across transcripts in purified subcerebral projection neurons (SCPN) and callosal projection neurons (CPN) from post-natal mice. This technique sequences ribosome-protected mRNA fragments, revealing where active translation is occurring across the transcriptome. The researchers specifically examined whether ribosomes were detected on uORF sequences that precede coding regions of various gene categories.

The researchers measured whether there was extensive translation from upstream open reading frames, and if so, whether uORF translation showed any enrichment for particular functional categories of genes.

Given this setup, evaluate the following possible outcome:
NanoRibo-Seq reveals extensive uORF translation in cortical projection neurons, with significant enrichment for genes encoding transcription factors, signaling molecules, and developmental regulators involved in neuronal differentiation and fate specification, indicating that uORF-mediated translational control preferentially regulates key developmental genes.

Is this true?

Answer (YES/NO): NO